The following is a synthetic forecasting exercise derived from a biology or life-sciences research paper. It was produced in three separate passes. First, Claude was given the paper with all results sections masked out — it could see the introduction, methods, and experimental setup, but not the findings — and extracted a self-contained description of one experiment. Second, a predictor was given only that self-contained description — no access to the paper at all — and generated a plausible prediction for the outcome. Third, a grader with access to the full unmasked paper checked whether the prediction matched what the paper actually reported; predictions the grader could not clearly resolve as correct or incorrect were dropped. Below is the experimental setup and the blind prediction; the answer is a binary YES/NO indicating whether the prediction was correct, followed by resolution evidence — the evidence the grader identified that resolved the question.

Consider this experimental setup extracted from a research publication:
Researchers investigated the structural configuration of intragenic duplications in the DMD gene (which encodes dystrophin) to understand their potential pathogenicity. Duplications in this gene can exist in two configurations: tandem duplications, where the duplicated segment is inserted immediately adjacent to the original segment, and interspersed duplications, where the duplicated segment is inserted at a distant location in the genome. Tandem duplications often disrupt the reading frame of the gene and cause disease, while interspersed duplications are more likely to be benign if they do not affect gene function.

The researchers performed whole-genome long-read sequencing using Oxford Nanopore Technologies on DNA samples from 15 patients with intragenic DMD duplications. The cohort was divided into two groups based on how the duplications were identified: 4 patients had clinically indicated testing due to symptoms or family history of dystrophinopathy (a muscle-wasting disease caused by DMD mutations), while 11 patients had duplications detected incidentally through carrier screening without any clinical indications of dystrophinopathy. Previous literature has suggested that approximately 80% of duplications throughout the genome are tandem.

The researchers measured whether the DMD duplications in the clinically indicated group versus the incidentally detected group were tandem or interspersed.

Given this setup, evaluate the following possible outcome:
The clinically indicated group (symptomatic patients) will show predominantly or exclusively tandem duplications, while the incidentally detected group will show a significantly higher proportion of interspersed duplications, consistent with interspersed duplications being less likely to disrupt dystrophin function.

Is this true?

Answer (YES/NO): YES